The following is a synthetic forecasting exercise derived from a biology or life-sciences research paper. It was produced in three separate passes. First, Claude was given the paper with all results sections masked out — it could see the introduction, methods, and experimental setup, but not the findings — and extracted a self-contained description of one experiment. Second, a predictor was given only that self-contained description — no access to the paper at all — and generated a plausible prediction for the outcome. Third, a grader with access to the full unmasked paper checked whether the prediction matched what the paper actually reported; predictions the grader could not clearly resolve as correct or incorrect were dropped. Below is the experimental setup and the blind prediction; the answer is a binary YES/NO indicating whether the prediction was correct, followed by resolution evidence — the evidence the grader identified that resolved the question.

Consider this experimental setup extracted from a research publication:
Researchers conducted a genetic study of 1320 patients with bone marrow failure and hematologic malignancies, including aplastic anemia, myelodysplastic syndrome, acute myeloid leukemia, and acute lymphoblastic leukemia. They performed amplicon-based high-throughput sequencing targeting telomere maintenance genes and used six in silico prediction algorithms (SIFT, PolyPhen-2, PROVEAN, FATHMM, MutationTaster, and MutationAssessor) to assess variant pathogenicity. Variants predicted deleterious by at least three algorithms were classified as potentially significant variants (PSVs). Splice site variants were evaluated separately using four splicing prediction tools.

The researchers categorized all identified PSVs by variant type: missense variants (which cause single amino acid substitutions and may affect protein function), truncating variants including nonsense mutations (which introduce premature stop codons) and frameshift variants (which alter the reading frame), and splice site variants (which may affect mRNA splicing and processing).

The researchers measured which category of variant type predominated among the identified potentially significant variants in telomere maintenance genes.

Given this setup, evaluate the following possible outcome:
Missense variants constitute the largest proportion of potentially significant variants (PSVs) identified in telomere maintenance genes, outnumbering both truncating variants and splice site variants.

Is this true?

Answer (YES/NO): YES